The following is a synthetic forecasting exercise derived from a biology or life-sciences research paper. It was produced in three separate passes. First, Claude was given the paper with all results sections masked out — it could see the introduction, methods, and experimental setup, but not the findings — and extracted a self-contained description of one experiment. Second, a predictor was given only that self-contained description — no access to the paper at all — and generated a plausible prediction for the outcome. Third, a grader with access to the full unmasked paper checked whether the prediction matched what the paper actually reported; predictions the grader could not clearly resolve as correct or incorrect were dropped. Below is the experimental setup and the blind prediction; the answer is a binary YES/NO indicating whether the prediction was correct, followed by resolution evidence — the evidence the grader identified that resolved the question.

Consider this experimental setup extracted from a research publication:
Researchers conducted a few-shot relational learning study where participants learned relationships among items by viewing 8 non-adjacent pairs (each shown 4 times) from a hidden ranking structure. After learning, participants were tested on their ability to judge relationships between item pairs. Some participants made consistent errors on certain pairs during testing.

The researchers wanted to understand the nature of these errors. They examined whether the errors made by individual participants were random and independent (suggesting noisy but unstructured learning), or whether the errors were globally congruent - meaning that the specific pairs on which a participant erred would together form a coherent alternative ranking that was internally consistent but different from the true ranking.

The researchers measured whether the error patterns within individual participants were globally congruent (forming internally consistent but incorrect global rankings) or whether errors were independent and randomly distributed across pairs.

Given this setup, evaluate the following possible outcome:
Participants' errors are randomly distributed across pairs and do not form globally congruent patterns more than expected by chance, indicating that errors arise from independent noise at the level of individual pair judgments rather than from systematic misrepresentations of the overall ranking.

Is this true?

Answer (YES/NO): NO